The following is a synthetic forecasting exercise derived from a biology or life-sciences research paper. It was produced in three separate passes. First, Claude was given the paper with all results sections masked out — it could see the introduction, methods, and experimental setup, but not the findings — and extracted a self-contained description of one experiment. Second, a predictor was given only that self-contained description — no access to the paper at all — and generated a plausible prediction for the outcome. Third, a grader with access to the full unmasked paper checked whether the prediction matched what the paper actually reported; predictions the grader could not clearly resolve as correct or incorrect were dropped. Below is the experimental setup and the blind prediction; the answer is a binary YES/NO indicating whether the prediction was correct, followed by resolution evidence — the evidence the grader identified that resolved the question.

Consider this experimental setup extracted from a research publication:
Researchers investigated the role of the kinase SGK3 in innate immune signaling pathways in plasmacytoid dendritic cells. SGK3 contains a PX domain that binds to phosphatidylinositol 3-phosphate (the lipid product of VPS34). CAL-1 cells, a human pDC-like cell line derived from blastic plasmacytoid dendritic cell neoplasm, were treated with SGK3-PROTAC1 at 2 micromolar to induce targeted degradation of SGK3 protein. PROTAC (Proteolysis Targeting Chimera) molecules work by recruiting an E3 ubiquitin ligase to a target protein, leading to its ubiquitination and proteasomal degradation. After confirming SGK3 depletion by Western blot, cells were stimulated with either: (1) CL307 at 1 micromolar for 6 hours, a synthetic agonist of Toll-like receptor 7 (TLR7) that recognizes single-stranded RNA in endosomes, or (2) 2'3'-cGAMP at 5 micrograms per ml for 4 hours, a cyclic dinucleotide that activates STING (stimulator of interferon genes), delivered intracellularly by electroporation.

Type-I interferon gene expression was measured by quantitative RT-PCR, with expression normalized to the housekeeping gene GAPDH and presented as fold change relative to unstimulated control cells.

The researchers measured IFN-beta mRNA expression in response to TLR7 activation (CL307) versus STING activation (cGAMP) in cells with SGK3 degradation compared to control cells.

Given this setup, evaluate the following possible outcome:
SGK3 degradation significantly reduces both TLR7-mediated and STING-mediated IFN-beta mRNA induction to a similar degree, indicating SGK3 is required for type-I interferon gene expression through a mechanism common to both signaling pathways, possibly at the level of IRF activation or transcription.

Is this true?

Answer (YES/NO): NO